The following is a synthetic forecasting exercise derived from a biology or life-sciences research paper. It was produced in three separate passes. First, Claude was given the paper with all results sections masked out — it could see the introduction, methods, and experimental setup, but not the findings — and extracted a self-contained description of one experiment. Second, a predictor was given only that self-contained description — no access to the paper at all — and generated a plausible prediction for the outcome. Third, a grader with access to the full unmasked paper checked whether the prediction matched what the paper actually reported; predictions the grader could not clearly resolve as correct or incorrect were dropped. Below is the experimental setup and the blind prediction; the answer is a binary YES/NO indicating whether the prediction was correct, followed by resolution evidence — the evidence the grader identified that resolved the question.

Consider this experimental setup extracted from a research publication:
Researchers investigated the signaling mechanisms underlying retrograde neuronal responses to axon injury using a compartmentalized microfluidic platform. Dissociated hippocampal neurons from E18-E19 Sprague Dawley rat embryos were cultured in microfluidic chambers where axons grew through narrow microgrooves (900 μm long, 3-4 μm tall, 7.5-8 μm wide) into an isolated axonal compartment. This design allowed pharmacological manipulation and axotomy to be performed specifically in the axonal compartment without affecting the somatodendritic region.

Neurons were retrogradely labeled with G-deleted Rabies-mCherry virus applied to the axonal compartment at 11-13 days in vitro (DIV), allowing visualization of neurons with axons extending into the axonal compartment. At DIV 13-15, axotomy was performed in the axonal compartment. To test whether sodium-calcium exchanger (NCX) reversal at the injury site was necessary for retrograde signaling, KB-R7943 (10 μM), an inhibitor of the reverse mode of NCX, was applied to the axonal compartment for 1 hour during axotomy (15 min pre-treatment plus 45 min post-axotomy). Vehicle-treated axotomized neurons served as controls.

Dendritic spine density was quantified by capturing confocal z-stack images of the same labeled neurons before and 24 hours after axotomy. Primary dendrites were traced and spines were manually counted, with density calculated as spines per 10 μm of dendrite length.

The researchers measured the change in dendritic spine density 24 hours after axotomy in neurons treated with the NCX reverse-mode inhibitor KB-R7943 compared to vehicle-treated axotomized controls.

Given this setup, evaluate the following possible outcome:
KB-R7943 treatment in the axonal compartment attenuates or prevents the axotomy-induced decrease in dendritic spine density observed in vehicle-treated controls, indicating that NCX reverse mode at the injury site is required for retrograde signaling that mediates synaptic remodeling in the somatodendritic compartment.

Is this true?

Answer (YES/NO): YES